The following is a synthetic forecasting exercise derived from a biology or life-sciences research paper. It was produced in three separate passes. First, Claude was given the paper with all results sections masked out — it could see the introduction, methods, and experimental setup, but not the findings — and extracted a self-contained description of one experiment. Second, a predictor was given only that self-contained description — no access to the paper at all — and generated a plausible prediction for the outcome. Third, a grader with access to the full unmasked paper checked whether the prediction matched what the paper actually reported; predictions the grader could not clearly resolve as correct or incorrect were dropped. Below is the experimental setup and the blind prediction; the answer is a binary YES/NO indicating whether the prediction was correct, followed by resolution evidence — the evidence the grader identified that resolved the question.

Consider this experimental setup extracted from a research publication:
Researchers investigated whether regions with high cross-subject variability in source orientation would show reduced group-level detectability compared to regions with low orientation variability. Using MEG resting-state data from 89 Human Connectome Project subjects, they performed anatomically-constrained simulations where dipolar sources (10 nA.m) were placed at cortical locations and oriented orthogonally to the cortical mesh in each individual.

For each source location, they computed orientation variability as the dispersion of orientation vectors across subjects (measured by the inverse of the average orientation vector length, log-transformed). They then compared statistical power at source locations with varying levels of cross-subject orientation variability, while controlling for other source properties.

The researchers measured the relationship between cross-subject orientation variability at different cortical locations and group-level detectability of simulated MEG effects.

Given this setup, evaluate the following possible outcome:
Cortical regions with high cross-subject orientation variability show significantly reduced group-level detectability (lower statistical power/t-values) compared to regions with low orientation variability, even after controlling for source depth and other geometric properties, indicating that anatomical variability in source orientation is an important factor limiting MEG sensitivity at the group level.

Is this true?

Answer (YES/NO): YES